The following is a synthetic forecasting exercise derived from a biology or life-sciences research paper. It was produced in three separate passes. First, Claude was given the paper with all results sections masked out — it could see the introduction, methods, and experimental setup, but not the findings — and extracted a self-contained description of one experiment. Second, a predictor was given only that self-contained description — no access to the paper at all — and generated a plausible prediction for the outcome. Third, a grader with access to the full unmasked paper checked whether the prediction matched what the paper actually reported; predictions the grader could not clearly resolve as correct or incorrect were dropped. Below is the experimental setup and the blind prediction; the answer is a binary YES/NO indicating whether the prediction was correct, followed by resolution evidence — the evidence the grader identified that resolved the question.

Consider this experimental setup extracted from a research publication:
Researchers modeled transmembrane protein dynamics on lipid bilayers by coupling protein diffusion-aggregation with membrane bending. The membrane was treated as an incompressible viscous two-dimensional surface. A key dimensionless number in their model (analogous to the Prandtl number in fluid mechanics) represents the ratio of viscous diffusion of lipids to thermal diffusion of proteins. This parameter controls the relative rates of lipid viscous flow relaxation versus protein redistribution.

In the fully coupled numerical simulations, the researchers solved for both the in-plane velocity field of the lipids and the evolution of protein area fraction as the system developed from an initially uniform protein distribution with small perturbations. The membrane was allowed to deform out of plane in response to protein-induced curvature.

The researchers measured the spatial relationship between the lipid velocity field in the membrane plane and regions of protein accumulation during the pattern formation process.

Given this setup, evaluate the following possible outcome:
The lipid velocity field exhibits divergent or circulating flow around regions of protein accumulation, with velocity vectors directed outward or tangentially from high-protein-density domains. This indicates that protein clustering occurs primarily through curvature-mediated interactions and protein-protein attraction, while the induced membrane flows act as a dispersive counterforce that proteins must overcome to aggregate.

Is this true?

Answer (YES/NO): YES